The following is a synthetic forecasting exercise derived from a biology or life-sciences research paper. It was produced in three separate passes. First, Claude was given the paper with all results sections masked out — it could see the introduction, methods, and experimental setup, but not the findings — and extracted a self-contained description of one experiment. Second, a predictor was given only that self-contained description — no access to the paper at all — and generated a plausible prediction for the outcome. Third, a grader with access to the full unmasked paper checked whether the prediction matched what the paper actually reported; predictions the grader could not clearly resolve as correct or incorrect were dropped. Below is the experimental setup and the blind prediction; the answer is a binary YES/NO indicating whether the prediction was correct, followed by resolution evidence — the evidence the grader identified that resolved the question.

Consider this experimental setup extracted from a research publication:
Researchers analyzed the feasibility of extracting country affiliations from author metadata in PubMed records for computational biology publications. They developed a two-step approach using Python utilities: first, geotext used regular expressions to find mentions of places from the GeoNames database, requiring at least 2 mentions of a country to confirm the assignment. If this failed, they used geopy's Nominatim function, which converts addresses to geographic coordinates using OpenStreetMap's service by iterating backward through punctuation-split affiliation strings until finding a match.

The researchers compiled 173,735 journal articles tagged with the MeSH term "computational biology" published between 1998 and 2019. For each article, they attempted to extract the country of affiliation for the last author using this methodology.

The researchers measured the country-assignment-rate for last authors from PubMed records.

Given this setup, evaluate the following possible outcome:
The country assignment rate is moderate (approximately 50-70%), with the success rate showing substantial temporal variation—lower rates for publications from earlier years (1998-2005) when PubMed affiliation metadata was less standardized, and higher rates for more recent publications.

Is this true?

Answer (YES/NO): NO